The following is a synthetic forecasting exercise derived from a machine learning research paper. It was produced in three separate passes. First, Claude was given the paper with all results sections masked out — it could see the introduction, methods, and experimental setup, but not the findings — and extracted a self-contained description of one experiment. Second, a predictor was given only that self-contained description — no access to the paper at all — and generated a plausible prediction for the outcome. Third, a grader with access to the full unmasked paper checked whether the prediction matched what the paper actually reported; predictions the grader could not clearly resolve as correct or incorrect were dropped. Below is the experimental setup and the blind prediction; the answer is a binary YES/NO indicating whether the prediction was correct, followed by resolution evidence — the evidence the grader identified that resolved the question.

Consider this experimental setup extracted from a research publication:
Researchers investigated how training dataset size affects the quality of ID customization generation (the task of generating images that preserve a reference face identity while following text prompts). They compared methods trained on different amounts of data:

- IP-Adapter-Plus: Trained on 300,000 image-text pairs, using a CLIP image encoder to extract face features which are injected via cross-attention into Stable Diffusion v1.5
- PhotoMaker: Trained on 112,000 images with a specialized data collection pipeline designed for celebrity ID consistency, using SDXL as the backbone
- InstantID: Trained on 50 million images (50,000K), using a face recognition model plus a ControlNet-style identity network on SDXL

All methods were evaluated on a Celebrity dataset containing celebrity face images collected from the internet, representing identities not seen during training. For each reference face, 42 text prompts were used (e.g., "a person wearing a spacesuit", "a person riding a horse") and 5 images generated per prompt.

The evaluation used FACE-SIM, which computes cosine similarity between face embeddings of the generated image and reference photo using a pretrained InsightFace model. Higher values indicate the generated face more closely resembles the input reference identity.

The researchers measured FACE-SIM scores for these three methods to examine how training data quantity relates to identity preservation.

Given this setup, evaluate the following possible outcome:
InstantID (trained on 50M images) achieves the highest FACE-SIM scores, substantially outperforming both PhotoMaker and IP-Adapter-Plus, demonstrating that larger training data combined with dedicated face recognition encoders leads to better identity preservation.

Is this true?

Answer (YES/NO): YES